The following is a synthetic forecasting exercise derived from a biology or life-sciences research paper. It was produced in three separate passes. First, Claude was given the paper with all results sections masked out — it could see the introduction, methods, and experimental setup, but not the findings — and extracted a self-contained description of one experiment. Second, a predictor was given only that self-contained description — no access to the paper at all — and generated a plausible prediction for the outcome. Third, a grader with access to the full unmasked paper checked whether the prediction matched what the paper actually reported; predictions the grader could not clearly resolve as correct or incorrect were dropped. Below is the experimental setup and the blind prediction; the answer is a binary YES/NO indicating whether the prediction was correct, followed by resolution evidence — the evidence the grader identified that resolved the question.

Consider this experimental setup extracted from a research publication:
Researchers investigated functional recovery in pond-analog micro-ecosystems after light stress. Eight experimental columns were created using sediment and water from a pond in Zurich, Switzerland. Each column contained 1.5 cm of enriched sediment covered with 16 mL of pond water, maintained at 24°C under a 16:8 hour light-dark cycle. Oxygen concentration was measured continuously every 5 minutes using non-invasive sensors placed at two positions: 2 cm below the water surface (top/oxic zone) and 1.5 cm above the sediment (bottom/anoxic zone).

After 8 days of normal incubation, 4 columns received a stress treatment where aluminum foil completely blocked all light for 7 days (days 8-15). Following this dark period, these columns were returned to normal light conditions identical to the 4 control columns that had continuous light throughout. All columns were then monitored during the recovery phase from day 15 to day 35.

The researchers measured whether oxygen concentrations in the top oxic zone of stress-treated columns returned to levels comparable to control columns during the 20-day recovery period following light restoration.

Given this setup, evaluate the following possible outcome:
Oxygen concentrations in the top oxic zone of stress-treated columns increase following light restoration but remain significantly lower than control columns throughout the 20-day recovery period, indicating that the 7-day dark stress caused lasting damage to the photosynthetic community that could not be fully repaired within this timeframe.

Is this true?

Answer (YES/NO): NO